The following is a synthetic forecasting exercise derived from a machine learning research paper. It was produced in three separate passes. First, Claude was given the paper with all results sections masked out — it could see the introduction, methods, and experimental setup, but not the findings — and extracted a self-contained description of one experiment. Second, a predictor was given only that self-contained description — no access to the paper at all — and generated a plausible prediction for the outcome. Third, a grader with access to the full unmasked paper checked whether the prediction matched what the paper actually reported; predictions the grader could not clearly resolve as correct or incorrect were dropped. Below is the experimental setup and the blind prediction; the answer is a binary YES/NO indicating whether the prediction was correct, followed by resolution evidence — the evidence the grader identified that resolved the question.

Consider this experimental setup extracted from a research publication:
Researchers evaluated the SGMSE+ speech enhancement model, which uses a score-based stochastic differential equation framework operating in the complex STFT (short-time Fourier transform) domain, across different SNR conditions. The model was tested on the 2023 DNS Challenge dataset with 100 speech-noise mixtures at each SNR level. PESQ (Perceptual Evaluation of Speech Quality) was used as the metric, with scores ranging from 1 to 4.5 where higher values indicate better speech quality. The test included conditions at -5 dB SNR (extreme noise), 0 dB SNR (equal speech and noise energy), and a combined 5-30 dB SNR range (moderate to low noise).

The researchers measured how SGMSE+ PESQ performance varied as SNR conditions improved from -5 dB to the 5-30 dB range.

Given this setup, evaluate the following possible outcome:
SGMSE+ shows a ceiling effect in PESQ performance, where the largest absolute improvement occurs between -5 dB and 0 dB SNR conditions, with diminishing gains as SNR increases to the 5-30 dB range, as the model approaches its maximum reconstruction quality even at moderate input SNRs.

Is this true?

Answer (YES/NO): NO